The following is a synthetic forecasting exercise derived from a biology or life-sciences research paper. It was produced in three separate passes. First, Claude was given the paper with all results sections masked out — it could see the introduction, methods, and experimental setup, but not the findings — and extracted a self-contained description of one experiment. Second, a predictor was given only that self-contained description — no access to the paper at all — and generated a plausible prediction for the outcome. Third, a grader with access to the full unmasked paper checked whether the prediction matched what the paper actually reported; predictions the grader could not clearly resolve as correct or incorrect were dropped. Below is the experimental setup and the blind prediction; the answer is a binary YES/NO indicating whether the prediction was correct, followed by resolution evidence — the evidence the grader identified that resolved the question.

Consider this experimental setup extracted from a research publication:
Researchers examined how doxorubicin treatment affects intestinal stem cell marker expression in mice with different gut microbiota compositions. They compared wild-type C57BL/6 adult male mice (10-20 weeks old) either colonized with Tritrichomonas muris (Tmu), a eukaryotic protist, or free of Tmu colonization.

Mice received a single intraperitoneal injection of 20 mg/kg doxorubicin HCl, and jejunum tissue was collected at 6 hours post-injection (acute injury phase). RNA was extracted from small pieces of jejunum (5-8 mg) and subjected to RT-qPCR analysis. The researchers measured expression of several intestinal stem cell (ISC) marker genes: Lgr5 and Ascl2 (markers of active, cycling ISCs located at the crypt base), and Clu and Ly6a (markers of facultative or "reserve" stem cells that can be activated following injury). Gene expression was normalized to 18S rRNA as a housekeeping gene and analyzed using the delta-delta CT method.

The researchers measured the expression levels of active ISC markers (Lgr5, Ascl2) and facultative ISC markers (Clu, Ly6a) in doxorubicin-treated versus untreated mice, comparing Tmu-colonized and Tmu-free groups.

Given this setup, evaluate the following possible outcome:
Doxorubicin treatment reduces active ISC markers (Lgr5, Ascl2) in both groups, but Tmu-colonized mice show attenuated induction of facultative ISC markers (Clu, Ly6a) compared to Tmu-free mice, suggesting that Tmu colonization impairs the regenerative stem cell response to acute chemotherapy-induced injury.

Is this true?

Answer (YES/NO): NO